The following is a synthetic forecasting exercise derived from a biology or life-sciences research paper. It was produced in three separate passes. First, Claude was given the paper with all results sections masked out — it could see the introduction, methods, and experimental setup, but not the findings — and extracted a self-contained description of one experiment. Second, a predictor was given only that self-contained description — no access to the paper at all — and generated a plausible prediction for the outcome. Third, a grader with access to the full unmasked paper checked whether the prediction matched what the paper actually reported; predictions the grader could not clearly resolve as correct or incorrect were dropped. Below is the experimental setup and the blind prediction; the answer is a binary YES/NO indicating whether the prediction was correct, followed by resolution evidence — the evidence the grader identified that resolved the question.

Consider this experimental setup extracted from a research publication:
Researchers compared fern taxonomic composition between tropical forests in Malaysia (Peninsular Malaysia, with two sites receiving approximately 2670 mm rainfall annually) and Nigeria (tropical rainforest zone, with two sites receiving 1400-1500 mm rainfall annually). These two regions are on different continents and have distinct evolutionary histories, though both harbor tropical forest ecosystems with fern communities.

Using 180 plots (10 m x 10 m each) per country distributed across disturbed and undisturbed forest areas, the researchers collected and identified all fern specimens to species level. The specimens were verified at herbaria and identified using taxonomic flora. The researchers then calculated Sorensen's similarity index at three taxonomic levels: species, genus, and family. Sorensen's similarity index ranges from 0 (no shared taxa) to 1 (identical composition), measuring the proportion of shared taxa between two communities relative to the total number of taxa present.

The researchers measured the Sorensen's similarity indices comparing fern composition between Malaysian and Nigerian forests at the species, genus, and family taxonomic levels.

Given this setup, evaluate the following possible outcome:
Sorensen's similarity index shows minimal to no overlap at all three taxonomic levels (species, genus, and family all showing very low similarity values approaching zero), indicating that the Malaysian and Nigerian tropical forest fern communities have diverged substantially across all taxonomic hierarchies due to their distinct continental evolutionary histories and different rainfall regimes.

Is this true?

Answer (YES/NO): NO